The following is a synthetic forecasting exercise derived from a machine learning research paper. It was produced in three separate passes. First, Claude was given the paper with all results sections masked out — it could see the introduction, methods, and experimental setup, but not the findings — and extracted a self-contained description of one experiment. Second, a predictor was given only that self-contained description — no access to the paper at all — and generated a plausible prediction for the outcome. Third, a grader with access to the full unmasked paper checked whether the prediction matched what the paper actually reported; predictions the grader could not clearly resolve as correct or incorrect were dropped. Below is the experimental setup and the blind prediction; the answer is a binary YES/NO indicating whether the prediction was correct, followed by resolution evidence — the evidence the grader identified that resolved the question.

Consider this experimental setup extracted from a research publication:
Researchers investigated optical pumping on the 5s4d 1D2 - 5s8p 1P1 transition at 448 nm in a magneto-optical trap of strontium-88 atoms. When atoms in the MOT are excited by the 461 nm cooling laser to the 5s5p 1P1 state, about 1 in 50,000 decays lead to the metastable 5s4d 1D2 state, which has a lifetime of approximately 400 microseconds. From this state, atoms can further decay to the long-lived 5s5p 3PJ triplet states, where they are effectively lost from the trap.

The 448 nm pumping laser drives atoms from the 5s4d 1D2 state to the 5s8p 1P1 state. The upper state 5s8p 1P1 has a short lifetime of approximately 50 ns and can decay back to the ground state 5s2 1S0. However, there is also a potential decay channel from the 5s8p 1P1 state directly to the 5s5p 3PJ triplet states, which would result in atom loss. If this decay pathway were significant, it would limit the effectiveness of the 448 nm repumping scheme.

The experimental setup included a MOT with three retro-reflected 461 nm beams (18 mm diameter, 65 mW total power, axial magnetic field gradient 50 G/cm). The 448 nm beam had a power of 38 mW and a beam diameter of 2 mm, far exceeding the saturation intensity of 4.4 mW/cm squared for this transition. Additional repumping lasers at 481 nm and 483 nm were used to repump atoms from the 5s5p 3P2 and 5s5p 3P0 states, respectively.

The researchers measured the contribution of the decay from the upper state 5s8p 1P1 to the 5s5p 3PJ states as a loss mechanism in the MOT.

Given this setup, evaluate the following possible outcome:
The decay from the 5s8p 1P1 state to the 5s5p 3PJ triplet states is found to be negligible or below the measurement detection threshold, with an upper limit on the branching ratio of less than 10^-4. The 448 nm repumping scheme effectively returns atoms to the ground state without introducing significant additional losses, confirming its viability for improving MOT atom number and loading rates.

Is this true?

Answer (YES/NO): YES